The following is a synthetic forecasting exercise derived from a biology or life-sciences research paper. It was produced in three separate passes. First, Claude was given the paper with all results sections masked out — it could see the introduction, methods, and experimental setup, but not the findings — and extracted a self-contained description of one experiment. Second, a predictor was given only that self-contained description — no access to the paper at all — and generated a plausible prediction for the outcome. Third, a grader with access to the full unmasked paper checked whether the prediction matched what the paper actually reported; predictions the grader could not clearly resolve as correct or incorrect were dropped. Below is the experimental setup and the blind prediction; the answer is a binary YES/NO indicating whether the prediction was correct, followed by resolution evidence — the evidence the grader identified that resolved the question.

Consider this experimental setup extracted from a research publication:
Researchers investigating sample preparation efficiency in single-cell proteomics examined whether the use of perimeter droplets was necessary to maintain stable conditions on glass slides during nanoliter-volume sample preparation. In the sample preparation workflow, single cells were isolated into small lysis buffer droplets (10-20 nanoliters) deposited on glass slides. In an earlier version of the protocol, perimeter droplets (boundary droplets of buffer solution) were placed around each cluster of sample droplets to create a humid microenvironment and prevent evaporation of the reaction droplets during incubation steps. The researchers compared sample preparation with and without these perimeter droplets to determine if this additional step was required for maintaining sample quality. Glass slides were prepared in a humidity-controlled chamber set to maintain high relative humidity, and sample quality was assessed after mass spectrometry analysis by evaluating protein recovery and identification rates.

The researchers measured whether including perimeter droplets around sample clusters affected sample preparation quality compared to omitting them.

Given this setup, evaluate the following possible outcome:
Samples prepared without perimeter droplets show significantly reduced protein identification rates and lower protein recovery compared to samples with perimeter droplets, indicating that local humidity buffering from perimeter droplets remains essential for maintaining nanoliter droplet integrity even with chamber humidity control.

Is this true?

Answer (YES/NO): NO